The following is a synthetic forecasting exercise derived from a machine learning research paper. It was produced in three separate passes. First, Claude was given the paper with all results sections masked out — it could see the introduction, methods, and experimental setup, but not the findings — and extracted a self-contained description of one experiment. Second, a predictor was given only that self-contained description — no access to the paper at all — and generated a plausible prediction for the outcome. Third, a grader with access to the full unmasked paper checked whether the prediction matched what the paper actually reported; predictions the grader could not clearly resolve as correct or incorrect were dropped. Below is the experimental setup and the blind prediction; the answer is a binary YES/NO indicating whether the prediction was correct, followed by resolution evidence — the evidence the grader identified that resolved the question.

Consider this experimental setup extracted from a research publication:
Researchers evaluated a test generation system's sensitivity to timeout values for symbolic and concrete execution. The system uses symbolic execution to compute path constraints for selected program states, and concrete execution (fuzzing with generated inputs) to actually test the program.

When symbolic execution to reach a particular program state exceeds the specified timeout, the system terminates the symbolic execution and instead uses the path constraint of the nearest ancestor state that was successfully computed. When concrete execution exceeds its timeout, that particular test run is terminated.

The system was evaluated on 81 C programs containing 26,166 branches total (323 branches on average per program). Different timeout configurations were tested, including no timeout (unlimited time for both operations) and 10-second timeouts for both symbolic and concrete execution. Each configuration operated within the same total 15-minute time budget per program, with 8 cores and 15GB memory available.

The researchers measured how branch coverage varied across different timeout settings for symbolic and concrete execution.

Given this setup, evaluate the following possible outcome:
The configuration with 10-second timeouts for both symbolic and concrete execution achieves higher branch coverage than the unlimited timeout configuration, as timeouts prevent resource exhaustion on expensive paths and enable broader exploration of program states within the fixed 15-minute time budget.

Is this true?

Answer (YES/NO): NO